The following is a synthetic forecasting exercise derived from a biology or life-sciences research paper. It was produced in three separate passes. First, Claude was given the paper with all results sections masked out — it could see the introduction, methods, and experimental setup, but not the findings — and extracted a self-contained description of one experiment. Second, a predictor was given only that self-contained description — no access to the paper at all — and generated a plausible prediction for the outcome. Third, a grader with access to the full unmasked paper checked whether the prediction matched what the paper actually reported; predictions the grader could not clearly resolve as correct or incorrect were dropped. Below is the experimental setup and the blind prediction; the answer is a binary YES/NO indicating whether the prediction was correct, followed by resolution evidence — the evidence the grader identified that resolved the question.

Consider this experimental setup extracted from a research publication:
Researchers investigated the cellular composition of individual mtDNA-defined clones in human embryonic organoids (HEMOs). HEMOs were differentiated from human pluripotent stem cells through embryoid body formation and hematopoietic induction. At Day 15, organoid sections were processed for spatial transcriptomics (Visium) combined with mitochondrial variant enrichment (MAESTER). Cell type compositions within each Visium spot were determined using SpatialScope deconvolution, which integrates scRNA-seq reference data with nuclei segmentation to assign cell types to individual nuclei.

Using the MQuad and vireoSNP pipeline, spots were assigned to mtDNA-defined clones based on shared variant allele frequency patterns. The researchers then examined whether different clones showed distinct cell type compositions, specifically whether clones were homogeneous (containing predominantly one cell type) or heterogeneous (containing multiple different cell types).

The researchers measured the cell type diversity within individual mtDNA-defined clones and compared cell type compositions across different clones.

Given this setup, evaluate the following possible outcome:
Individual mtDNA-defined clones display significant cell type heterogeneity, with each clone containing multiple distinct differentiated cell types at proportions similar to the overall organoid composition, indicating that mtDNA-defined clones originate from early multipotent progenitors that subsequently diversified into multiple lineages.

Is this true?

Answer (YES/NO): NO